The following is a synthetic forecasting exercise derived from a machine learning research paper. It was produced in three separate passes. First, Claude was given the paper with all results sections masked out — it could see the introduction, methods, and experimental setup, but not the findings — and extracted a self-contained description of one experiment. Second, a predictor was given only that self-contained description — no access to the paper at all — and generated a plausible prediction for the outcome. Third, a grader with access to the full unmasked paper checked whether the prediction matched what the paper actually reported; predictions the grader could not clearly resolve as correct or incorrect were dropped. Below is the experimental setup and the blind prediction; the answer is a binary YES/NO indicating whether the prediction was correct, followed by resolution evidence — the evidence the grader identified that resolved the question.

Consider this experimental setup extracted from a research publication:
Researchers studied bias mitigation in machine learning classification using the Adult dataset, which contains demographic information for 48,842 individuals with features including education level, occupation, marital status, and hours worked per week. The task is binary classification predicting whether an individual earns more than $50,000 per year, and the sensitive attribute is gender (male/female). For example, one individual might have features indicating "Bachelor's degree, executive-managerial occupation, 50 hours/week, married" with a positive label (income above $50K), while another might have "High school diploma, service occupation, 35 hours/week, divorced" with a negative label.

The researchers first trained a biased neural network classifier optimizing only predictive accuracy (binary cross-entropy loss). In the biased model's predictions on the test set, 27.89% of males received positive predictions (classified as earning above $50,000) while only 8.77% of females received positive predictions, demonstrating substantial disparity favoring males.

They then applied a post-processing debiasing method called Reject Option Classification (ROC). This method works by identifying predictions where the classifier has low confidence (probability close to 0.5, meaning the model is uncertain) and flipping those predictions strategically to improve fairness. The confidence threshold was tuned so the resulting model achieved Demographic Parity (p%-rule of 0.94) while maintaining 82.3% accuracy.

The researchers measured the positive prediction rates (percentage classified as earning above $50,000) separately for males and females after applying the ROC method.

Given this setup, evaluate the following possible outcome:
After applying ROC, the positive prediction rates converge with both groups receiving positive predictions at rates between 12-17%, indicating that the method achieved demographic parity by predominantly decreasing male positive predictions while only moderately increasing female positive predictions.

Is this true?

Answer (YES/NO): NO